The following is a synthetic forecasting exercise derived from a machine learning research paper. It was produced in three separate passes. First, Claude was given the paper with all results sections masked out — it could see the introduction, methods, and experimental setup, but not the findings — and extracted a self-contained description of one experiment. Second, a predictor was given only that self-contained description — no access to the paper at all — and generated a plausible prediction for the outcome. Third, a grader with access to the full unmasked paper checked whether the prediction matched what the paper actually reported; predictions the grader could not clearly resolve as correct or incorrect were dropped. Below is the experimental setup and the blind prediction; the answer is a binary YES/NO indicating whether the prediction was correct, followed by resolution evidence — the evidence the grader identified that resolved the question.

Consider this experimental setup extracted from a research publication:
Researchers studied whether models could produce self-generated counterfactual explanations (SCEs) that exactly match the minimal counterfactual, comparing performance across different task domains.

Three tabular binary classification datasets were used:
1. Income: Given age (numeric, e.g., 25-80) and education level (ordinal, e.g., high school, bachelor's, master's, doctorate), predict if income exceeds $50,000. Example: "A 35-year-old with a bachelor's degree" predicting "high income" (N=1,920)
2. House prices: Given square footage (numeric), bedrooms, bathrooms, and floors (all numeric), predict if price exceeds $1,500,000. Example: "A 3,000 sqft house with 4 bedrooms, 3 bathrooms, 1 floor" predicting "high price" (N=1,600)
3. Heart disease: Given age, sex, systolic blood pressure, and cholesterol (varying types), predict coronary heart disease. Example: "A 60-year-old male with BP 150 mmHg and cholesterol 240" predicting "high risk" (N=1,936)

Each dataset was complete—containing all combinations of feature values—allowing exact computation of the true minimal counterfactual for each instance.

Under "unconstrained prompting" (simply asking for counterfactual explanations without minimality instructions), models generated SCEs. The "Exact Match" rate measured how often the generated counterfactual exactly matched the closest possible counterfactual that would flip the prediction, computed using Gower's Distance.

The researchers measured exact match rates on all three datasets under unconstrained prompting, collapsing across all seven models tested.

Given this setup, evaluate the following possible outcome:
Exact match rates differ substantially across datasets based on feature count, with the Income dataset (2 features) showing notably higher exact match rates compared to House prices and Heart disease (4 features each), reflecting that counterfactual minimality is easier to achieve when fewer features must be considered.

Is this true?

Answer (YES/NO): YES